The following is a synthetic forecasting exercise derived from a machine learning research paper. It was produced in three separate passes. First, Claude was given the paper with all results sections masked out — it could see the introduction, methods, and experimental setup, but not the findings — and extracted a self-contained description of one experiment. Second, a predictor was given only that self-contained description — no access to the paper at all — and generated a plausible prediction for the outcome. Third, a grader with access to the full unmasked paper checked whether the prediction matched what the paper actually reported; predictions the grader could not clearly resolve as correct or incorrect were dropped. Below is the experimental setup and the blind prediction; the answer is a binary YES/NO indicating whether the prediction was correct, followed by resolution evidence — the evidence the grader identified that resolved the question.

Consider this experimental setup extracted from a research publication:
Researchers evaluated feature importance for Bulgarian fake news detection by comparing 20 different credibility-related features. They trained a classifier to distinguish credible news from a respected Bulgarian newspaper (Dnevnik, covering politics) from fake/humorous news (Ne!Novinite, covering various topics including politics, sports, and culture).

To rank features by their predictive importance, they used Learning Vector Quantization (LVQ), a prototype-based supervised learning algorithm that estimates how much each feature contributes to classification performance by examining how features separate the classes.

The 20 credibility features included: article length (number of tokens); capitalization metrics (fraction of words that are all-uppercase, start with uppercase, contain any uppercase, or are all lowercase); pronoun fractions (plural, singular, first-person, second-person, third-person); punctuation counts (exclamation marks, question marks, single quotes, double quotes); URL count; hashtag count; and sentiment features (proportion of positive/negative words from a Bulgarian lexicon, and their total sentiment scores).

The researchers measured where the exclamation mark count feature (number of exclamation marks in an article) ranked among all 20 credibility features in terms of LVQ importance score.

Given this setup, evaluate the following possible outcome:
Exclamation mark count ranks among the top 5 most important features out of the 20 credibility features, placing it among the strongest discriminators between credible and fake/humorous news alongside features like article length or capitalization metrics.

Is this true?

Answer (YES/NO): NO